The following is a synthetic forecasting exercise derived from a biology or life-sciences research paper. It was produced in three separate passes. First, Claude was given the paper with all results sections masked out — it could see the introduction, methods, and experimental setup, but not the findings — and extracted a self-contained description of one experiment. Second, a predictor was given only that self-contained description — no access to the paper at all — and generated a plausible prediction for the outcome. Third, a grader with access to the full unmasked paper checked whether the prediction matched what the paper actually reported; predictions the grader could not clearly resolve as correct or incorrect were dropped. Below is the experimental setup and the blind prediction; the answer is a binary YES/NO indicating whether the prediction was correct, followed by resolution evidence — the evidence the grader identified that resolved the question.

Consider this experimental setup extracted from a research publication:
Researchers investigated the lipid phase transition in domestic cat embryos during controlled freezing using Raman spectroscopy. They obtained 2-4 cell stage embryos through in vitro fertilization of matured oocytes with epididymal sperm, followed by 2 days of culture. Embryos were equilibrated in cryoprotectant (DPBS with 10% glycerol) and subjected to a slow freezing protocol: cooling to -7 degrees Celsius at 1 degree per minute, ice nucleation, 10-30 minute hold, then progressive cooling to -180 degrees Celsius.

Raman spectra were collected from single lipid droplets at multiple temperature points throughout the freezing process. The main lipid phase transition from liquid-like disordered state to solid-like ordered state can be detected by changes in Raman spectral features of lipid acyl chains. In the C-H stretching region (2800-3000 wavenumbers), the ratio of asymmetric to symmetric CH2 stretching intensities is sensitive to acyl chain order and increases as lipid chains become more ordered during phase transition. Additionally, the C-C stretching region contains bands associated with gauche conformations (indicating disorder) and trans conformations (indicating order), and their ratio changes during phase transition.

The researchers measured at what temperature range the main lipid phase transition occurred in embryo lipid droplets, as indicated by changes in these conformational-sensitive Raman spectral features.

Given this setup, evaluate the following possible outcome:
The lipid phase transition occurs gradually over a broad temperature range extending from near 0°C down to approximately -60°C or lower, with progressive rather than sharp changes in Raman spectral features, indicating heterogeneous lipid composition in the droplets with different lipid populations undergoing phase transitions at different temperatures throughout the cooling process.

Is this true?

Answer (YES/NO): YES